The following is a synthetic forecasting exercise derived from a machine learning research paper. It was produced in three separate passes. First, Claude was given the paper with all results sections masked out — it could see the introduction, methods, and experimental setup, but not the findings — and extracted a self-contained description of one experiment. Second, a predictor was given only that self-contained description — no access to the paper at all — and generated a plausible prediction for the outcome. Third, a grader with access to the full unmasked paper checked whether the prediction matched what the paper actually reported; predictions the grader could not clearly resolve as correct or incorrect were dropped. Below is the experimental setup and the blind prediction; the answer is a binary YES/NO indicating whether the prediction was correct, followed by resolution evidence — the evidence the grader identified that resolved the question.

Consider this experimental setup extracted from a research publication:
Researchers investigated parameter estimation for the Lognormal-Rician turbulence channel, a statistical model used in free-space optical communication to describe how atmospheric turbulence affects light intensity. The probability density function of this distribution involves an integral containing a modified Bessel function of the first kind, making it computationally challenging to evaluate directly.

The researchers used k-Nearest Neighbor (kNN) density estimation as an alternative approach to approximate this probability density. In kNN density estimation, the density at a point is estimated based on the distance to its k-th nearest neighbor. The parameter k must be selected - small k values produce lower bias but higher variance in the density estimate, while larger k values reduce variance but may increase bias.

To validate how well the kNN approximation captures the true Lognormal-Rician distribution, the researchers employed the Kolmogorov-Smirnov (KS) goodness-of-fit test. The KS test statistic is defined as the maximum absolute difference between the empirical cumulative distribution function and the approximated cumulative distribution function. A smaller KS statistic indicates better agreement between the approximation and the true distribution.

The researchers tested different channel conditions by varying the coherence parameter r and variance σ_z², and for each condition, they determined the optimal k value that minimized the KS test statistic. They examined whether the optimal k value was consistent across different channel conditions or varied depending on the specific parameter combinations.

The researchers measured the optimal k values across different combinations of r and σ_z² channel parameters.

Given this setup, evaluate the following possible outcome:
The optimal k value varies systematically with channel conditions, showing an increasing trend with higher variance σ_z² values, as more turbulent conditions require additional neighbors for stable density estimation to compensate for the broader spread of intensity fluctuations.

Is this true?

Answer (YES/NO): NO